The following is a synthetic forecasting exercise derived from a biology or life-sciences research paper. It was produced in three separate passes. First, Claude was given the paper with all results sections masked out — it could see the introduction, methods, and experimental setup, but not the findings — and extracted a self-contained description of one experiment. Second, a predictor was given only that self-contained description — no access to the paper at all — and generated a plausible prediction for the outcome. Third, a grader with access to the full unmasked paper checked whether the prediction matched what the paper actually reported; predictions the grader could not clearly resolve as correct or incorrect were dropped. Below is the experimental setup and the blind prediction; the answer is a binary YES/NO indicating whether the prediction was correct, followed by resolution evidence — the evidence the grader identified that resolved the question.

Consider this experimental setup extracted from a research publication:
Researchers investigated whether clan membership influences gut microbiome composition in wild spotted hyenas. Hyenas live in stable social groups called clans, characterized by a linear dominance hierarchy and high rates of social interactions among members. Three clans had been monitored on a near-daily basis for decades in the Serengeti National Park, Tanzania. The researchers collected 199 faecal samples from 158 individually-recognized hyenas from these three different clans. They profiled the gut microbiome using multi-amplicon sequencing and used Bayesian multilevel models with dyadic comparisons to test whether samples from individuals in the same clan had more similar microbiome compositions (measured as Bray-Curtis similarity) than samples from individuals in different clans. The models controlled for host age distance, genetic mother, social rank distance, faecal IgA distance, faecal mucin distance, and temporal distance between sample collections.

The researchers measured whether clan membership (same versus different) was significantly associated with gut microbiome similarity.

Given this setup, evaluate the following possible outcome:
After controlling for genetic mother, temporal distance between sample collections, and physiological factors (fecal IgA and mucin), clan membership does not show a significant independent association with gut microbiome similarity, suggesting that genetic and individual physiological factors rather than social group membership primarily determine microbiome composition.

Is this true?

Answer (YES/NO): YES